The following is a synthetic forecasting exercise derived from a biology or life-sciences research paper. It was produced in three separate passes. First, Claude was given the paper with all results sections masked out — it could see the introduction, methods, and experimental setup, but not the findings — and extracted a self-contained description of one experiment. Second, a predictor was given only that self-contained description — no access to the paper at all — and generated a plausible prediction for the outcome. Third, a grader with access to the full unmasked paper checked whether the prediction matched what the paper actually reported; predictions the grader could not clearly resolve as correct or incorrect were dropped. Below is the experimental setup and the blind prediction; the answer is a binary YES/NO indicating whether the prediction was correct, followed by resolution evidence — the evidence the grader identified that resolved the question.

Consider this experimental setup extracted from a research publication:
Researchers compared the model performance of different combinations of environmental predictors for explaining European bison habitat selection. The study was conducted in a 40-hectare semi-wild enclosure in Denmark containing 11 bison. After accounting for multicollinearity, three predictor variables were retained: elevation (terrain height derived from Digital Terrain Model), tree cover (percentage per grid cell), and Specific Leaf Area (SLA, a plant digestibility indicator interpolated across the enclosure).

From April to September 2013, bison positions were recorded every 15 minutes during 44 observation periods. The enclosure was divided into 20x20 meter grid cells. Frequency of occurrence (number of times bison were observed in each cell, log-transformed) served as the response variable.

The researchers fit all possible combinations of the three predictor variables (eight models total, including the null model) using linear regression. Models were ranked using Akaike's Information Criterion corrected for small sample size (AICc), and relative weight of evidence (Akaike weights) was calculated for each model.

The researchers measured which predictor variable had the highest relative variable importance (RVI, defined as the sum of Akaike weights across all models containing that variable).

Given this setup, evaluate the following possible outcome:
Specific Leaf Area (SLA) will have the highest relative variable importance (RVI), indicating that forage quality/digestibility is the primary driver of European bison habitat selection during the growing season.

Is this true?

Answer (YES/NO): NO